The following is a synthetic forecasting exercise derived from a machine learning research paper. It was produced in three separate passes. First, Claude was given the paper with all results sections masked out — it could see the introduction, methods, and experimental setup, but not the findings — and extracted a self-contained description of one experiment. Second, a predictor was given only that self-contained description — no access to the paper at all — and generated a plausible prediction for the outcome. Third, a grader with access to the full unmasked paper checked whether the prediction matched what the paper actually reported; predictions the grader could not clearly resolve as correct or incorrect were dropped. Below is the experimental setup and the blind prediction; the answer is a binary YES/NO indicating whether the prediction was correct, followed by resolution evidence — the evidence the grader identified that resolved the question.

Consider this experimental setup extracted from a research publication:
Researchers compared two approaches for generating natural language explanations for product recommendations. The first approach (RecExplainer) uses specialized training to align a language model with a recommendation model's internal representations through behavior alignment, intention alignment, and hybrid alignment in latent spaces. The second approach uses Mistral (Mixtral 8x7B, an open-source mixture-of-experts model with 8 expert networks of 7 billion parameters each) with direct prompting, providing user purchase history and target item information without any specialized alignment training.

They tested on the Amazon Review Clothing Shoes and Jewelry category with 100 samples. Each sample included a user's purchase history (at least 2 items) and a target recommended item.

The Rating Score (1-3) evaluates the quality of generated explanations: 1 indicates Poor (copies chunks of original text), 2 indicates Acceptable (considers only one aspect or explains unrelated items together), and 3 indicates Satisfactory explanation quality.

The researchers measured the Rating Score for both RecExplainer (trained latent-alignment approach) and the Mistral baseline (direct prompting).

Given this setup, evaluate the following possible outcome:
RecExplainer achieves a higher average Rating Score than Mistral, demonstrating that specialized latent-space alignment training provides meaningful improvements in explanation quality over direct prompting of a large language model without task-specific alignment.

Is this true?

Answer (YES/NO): NO